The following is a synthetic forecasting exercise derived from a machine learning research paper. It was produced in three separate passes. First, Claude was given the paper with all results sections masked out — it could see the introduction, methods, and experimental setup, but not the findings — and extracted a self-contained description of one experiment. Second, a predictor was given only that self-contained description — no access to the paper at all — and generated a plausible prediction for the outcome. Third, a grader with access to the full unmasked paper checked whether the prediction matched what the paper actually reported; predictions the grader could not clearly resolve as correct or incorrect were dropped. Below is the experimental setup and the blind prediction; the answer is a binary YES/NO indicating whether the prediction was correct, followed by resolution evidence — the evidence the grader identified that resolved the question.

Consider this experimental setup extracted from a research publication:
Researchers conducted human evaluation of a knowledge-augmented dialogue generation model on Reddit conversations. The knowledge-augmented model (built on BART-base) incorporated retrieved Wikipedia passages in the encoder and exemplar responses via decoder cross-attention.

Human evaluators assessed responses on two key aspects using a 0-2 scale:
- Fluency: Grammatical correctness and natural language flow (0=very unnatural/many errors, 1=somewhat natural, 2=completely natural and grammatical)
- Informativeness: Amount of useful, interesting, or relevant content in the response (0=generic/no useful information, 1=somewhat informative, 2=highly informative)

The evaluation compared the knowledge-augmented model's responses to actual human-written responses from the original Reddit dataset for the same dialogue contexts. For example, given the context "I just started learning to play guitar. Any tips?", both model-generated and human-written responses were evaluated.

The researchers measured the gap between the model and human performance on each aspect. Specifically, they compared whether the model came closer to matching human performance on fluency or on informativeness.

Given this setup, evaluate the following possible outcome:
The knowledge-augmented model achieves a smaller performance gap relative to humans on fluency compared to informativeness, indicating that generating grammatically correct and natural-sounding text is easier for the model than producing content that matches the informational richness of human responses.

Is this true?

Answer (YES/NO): YES